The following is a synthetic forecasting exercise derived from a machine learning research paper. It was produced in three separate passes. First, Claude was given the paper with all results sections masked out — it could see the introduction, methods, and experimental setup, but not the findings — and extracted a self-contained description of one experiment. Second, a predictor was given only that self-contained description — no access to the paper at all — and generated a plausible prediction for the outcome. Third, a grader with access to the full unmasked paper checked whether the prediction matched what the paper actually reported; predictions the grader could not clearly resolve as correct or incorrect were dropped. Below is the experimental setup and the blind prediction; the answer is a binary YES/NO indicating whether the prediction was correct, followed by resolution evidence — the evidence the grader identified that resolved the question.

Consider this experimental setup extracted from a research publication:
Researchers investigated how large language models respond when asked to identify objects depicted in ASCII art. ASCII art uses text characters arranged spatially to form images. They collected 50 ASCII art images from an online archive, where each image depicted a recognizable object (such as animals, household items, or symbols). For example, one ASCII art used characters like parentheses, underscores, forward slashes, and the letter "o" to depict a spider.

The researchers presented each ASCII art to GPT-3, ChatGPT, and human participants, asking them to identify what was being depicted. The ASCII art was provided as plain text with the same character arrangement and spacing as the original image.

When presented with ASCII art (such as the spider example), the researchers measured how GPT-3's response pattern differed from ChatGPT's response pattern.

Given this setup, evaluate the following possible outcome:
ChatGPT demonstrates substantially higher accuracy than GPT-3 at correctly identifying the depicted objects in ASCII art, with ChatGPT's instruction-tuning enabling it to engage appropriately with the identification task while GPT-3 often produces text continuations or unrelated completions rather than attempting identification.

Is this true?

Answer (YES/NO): NO